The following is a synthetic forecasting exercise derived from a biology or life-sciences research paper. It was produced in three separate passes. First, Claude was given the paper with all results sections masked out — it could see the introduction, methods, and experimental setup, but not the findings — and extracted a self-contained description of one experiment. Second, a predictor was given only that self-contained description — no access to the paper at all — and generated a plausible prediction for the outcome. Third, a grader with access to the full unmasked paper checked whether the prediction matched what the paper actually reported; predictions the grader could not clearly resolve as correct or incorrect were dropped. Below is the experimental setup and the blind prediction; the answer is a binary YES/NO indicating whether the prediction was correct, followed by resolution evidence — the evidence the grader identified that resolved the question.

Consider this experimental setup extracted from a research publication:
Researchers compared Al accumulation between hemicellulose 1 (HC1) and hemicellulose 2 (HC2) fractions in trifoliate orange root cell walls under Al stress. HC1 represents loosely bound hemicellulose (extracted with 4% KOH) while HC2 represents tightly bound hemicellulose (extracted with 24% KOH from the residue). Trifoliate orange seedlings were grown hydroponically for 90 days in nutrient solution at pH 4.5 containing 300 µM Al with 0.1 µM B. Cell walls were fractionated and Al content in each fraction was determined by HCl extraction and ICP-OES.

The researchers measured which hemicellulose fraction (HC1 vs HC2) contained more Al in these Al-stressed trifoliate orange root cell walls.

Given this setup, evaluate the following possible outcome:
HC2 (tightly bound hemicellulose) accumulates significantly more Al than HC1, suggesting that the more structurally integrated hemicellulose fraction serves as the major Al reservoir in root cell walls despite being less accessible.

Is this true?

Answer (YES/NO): NO